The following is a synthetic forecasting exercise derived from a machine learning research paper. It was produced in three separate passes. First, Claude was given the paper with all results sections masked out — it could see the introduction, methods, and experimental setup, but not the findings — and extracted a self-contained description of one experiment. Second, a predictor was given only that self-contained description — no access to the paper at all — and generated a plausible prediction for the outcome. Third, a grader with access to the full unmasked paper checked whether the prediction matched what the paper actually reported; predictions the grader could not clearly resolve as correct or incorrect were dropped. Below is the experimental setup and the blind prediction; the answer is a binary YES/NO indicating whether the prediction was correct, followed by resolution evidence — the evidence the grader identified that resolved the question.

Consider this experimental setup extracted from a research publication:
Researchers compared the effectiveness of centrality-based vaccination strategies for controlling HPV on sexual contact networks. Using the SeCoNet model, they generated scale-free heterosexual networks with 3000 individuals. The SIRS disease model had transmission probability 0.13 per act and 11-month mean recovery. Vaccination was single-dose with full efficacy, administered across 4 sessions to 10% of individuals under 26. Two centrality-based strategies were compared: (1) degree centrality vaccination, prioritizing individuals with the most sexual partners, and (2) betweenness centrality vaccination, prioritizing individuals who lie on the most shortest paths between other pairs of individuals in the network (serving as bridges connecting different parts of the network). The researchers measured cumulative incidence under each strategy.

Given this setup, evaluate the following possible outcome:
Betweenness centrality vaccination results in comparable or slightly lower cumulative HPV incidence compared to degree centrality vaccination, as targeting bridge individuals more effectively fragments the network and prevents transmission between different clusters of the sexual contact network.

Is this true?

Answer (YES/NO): YES